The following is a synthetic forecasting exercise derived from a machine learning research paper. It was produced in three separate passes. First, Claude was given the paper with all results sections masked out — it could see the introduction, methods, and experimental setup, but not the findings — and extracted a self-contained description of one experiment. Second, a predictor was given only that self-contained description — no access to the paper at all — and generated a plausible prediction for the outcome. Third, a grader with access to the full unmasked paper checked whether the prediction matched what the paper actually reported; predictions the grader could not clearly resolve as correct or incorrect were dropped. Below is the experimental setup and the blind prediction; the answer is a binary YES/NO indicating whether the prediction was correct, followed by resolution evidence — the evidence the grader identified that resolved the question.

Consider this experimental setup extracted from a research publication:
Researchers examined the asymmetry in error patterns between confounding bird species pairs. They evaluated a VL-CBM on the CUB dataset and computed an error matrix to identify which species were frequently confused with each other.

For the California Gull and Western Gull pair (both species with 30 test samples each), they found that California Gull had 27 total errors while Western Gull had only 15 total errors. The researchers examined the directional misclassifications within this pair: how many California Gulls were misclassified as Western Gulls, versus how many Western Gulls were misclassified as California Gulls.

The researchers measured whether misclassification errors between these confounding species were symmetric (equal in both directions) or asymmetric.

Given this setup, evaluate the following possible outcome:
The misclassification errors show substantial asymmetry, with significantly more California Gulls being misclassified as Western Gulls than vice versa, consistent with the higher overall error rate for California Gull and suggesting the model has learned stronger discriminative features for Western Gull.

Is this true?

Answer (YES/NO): YES